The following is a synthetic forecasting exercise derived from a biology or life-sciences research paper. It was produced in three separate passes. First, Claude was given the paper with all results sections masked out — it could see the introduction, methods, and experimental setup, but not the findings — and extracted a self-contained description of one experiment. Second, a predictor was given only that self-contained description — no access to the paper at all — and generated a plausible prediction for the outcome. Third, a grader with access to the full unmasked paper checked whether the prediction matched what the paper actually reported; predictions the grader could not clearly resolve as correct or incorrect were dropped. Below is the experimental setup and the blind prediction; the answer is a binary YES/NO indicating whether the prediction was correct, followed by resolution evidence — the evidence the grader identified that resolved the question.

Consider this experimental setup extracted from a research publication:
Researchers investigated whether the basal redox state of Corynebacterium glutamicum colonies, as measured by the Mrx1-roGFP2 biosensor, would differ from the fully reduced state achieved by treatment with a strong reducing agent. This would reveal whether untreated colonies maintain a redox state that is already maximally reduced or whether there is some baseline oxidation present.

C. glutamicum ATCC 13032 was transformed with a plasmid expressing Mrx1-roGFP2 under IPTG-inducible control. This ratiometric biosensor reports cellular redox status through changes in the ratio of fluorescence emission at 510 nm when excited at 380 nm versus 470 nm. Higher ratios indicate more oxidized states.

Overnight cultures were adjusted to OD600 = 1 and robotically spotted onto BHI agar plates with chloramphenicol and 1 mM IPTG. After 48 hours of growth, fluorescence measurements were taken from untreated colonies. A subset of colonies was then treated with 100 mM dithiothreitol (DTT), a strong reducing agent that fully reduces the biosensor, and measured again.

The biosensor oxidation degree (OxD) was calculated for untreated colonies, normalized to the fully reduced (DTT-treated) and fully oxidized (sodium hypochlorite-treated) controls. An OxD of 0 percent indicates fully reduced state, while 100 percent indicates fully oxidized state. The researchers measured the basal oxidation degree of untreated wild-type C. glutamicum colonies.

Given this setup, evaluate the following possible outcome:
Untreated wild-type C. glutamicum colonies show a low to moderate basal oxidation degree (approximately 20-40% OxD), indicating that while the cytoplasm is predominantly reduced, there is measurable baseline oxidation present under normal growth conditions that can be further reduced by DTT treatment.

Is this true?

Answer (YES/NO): YES